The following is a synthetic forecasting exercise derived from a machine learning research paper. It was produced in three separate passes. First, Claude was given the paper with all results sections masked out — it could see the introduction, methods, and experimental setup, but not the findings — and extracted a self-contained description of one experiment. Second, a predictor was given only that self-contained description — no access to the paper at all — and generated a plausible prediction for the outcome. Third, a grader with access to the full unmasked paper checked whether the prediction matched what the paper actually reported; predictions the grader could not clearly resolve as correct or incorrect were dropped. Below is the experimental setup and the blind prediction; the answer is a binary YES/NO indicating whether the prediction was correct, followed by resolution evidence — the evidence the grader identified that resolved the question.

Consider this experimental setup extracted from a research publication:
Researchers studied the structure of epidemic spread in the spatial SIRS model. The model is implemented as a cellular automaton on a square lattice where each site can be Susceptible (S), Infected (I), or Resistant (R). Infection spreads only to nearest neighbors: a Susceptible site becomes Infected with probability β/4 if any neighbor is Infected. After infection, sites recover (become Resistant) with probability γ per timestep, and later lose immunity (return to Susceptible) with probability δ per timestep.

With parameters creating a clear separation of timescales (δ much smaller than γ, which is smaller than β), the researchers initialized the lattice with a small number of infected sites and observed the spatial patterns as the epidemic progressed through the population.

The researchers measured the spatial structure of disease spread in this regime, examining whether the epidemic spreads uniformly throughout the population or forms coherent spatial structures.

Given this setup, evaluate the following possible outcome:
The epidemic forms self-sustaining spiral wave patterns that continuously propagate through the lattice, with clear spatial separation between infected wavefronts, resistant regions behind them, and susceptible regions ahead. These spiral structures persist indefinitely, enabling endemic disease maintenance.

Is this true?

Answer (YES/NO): NO